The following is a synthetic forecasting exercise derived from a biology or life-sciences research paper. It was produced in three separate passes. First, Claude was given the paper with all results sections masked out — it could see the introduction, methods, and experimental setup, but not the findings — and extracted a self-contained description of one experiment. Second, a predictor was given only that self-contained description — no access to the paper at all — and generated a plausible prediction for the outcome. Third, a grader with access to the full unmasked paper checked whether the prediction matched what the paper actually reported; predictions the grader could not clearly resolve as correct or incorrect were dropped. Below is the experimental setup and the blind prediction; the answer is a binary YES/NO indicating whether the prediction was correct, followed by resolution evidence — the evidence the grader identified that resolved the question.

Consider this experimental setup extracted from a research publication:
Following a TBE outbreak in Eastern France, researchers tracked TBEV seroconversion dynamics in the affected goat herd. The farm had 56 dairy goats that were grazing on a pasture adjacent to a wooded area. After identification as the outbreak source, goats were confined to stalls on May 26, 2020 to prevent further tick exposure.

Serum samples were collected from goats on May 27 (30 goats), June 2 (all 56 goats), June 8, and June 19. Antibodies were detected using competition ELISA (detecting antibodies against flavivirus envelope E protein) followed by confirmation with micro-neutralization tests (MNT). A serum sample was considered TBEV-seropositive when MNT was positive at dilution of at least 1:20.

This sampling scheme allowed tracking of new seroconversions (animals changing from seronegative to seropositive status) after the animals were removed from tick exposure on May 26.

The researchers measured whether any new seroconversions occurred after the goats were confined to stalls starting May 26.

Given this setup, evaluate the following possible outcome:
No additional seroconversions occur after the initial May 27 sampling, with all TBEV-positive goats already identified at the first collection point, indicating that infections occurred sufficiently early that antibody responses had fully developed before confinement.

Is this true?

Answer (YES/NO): NO